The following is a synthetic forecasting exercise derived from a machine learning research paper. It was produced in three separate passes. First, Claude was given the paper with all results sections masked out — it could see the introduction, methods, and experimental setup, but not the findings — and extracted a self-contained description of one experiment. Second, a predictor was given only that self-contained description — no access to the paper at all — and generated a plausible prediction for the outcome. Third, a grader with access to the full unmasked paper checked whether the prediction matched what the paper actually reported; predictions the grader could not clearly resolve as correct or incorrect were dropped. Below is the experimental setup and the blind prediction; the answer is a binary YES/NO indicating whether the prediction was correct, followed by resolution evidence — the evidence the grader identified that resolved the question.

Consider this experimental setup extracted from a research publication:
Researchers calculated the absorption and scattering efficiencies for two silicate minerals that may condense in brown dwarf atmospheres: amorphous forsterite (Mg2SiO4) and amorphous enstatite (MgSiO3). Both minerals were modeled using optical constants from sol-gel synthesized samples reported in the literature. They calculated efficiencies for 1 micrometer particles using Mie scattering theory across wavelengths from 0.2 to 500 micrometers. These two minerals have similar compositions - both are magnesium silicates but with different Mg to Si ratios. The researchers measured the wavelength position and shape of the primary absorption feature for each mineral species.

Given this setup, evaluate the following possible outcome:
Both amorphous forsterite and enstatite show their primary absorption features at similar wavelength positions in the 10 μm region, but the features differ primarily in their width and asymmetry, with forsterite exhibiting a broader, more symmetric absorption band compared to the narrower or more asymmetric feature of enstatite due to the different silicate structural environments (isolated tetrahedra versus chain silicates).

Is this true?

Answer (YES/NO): NO